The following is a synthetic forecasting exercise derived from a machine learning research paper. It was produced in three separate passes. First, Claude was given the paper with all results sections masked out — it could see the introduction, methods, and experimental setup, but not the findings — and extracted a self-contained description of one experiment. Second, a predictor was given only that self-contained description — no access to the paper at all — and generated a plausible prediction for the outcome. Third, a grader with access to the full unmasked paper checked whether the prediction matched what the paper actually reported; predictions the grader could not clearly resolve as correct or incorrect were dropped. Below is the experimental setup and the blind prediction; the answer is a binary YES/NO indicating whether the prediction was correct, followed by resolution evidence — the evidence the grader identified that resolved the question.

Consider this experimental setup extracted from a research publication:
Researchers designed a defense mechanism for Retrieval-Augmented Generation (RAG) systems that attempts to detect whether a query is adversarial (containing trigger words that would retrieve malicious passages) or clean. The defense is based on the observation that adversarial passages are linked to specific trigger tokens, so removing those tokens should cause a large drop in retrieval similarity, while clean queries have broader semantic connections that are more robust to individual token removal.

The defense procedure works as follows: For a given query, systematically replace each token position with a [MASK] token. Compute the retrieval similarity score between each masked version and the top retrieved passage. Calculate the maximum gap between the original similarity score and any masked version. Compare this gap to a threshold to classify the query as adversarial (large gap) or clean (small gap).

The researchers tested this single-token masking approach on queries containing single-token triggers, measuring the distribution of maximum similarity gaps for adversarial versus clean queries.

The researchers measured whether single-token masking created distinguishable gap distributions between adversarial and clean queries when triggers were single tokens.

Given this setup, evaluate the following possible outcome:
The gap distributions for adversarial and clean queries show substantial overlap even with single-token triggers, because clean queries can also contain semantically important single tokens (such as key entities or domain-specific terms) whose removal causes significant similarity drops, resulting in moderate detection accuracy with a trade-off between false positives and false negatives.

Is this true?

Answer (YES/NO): NO